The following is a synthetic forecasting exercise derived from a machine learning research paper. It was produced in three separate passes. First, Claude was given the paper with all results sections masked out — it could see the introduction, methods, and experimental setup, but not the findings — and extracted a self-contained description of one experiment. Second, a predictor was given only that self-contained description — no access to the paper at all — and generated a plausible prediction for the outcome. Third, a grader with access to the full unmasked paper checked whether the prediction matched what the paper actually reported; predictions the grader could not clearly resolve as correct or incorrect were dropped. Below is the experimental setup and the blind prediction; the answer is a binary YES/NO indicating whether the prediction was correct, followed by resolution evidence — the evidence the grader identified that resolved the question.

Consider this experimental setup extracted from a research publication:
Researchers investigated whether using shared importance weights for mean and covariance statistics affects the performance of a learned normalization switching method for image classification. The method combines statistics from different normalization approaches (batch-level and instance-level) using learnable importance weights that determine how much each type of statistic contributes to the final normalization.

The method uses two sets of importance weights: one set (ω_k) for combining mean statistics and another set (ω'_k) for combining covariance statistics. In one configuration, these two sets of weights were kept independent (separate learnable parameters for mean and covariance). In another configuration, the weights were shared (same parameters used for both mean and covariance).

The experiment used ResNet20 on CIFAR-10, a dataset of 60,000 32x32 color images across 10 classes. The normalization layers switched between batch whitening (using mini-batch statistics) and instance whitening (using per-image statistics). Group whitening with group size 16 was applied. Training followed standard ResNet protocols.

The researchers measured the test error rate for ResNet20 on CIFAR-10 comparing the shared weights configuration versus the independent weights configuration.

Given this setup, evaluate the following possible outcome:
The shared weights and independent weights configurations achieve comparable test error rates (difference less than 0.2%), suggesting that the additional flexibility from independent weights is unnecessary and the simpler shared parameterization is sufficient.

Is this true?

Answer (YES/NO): NO